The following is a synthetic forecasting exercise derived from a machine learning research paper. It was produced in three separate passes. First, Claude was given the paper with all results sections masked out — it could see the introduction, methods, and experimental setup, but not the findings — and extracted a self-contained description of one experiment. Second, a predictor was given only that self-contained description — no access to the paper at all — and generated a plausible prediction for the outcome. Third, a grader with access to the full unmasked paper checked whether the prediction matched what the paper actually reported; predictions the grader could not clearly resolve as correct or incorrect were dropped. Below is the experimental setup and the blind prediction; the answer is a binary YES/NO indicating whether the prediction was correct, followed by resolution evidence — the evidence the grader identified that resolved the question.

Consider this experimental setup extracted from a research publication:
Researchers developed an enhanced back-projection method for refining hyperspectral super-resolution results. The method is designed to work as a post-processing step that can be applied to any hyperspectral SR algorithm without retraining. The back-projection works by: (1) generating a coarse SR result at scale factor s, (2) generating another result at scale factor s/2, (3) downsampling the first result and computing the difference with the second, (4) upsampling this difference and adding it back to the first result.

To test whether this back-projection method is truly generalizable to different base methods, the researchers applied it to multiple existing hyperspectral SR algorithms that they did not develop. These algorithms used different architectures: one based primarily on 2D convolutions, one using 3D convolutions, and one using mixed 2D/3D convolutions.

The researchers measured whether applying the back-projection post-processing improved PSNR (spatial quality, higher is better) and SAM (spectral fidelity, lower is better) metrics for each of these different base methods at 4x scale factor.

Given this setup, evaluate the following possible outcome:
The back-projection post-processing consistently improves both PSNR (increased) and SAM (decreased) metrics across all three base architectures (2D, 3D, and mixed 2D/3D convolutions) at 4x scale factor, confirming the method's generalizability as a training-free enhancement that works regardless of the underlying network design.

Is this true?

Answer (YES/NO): NO